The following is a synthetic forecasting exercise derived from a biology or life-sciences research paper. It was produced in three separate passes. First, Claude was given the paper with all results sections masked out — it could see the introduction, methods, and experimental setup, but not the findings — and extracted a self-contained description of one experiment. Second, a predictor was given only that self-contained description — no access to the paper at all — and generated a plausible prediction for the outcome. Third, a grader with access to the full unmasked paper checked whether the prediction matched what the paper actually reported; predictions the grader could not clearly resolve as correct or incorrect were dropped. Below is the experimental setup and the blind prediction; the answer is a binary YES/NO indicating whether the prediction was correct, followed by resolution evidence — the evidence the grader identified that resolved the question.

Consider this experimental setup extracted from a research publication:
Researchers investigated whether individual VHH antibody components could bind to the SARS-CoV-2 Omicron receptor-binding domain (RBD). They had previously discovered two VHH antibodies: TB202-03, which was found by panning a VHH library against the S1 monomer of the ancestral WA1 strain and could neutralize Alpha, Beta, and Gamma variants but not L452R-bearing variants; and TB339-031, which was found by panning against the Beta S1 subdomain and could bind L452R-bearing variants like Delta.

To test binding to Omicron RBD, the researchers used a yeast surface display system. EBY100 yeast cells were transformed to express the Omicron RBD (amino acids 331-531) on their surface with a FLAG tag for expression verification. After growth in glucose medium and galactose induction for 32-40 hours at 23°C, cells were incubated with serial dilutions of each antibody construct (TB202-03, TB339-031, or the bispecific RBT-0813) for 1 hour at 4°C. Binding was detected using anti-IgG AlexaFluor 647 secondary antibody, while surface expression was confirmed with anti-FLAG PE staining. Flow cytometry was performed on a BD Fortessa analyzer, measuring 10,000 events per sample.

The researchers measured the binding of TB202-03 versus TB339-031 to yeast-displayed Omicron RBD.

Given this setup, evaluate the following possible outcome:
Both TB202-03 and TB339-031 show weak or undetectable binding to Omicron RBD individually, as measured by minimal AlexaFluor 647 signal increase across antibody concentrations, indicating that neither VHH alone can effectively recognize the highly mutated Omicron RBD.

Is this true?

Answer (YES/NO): NO